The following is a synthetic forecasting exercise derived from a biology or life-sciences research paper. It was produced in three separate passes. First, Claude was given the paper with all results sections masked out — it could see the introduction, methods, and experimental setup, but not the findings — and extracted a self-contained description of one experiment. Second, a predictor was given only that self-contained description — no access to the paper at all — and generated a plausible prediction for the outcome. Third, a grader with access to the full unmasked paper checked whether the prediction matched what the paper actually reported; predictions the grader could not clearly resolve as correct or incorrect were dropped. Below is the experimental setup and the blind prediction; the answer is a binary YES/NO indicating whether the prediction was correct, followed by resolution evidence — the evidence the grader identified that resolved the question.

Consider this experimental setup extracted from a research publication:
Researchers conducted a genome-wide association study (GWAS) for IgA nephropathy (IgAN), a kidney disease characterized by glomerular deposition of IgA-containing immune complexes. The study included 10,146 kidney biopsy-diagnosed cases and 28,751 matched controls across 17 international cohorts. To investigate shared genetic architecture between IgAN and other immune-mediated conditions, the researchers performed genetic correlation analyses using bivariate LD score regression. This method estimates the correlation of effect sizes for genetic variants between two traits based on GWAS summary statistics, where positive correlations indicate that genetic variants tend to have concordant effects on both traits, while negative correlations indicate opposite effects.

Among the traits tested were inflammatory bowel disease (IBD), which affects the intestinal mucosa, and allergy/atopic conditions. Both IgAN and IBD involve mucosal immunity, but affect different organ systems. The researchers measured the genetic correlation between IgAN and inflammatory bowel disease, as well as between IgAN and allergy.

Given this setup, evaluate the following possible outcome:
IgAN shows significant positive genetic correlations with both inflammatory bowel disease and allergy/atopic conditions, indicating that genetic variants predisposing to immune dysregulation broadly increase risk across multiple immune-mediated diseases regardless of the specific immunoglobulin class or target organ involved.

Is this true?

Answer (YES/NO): NO